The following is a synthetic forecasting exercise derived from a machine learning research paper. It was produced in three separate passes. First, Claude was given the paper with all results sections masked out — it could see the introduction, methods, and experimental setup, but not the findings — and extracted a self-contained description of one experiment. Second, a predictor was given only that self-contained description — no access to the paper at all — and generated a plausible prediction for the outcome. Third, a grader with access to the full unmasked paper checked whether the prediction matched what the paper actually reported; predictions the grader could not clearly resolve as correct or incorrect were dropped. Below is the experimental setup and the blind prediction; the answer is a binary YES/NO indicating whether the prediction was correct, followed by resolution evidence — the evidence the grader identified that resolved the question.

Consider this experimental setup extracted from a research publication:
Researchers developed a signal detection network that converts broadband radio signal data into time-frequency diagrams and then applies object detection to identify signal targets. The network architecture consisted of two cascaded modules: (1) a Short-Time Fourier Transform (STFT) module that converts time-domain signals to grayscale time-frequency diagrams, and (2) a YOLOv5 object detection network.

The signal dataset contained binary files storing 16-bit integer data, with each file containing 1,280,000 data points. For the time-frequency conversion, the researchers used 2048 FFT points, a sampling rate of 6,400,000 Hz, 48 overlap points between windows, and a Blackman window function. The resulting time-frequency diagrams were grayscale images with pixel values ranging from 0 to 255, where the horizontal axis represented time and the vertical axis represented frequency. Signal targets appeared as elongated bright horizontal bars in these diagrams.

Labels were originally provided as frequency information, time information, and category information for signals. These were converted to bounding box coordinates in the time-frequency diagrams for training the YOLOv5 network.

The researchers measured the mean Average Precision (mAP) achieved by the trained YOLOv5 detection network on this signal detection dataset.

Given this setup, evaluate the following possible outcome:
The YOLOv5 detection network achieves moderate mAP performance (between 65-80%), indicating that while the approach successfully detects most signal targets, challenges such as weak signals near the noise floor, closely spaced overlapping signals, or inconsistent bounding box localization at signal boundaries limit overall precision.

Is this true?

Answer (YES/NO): NO